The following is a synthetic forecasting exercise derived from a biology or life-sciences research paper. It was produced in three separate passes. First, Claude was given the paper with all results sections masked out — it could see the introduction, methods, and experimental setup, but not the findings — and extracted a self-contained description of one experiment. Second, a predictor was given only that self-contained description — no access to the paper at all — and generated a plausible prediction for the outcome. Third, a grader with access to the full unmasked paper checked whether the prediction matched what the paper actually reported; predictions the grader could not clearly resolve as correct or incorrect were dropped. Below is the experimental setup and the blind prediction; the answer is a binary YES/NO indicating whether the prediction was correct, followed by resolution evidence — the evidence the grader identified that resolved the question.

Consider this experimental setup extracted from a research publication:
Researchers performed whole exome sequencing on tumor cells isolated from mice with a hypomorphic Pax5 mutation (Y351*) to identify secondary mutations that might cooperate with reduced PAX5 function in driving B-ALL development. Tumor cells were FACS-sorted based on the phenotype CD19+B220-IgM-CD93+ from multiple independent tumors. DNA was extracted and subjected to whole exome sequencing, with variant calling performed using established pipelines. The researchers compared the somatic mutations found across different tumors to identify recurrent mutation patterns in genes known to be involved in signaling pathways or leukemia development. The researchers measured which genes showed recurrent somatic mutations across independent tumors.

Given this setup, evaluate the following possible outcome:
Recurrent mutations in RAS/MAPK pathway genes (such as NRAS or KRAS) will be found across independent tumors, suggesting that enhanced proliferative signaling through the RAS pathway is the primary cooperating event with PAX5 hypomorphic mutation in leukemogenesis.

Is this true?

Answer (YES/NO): NO